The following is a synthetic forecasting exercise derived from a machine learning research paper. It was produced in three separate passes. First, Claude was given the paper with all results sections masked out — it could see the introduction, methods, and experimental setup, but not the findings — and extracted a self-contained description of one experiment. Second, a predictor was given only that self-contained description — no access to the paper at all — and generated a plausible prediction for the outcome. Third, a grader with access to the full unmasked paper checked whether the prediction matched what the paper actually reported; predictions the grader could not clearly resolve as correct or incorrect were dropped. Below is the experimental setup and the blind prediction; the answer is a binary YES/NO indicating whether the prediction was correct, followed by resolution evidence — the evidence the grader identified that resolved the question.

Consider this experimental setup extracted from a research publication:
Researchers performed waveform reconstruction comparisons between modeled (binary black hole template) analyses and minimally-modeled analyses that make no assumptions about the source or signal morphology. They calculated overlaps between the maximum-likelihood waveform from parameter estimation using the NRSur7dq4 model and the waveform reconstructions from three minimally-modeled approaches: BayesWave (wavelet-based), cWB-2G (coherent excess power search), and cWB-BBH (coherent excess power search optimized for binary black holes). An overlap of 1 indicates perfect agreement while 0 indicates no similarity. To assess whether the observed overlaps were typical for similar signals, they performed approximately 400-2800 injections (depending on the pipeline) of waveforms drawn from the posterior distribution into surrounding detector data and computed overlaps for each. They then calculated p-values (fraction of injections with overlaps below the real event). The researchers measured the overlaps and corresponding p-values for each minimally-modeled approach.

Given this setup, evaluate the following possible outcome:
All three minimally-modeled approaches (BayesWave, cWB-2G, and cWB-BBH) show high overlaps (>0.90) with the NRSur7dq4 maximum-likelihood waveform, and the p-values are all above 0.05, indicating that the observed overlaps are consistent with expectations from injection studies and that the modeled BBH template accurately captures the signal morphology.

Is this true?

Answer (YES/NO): YES